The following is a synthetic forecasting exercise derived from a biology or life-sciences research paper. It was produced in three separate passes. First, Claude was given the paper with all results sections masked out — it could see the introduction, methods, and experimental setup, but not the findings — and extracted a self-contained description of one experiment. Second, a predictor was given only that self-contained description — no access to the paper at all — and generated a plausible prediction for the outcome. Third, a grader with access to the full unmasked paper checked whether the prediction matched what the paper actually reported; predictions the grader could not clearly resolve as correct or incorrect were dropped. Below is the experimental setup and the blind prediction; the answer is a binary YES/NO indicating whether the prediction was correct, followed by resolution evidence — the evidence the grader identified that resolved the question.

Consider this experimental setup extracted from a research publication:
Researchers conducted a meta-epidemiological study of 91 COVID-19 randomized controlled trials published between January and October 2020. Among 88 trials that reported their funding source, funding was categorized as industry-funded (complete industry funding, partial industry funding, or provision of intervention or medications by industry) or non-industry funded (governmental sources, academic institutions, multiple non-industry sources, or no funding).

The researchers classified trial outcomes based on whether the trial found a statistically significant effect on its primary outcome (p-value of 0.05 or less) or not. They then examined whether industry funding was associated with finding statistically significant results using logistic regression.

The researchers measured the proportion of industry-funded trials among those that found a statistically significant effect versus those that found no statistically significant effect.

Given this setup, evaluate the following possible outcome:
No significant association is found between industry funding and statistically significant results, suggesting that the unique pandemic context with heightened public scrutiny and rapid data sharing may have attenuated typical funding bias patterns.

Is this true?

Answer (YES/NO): YES